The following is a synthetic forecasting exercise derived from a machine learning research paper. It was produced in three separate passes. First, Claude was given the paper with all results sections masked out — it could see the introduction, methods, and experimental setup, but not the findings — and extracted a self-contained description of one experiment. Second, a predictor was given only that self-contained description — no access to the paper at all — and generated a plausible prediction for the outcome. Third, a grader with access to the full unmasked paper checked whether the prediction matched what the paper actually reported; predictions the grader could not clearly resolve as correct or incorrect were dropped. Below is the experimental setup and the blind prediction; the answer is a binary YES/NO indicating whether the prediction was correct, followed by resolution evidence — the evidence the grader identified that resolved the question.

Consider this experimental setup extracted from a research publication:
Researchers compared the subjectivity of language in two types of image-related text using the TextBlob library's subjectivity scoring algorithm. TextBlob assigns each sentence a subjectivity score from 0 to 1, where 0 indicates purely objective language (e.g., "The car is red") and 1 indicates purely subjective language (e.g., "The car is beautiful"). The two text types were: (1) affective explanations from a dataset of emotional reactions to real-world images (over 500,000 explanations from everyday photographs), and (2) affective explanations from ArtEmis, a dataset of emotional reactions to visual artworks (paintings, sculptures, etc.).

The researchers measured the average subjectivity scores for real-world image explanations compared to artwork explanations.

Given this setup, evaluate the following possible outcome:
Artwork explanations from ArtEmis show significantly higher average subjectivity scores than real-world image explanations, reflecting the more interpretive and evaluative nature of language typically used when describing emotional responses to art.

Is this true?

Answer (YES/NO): NO